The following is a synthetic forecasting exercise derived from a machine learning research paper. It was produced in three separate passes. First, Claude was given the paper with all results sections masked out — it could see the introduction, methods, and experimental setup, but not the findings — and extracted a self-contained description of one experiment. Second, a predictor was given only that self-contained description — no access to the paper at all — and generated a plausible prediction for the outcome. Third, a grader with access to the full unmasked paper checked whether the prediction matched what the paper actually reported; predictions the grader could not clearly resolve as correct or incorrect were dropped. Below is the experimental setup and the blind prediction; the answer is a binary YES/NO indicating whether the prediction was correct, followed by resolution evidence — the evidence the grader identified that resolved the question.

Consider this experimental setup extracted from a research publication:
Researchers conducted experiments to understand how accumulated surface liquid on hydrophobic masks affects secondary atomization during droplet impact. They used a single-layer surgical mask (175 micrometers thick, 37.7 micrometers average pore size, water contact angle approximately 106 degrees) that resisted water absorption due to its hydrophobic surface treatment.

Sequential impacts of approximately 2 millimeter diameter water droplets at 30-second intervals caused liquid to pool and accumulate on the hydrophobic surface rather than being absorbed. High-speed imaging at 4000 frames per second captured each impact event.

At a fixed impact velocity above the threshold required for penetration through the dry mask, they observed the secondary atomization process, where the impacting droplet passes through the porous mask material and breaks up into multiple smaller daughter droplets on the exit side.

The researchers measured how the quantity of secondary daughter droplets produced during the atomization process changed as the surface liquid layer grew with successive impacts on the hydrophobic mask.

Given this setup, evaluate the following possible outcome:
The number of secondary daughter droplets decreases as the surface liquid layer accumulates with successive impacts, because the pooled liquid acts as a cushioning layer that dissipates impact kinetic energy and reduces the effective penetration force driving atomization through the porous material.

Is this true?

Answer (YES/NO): YES